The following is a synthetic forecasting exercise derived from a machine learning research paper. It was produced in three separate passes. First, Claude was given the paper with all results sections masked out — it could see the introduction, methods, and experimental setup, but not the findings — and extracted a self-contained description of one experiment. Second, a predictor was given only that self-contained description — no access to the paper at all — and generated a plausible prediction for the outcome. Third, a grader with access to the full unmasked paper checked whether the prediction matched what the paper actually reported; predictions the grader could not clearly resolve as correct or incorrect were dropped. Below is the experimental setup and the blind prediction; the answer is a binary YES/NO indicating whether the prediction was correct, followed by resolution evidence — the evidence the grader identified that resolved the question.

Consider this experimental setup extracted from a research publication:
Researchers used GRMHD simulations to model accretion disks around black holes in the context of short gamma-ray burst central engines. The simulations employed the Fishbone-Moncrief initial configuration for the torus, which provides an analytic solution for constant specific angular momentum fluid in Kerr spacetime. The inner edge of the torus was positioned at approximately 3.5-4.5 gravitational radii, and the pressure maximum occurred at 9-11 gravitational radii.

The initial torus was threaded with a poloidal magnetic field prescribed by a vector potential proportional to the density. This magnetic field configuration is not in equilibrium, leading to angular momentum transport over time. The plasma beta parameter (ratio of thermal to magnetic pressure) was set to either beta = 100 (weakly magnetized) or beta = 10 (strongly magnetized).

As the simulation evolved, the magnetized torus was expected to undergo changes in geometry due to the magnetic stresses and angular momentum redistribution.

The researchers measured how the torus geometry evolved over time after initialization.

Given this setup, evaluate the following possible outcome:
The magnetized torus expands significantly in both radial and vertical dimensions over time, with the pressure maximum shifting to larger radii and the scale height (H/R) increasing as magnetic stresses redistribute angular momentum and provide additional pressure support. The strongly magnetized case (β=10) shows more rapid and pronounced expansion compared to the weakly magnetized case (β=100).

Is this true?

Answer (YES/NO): NO